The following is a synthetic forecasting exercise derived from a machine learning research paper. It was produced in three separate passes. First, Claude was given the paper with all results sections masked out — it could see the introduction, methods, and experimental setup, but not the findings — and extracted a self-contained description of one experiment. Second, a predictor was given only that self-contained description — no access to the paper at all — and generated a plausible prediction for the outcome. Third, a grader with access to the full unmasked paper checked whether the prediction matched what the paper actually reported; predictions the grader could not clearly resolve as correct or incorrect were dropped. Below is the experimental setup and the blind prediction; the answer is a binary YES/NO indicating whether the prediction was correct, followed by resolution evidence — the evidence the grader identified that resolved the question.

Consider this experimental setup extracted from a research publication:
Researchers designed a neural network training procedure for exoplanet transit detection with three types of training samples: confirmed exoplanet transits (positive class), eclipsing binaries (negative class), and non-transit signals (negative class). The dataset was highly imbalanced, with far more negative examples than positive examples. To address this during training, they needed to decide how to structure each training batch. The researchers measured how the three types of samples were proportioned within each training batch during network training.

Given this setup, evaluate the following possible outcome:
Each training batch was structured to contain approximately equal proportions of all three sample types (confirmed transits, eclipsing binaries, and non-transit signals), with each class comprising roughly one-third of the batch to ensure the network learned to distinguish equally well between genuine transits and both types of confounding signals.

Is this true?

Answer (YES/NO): YES